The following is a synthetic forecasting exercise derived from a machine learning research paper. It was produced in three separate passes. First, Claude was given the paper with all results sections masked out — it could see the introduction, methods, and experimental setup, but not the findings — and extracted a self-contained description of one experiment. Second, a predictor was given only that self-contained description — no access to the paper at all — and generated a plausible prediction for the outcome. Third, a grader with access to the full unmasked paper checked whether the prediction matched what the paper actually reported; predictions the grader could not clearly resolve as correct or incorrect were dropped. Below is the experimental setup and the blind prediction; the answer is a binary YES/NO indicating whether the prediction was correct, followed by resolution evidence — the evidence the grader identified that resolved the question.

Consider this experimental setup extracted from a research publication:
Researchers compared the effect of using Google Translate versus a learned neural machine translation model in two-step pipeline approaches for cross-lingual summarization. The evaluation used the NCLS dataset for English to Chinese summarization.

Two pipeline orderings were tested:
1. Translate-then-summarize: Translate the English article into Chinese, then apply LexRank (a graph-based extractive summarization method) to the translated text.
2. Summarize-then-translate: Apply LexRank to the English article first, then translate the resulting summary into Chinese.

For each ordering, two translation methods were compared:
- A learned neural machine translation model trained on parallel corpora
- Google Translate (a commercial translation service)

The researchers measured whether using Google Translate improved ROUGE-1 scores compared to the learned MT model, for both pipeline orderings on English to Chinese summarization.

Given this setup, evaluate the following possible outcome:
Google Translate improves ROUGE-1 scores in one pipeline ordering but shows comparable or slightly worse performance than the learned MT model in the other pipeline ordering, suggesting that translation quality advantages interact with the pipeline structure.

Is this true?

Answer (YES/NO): NO